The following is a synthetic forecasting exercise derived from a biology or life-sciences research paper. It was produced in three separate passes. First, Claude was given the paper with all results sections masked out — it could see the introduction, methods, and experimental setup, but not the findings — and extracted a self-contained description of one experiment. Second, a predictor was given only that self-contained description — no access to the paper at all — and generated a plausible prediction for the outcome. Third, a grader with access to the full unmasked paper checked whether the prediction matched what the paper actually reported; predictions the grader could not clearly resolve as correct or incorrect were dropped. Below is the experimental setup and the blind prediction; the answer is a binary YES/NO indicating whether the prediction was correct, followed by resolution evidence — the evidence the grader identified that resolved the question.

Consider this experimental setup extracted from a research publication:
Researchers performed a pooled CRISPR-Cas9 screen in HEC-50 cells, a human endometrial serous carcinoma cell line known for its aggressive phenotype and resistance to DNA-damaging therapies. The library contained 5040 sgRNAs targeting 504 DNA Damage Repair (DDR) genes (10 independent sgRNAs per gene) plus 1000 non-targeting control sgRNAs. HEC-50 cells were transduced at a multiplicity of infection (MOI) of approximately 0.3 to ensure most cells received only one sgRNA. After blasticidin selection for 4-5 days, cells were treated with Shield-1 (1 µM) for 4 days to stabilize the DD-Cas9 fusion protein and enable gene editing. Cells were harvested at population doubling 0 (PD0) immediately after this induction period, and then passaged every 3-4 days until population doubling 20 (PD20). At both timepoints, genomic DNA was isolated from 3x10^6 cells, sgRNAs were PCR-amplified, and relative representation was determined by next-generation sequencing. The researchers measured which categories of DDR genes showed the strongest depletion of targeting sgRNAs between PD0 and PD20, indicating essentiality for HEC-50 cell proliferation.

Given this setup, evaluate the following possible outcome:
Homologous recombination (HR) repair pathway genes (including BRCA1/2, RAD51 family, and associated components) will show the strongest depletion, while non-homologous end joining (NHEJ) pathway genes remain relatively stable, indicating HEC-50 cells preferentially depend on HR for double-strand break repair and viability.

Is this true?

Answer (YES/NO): NO